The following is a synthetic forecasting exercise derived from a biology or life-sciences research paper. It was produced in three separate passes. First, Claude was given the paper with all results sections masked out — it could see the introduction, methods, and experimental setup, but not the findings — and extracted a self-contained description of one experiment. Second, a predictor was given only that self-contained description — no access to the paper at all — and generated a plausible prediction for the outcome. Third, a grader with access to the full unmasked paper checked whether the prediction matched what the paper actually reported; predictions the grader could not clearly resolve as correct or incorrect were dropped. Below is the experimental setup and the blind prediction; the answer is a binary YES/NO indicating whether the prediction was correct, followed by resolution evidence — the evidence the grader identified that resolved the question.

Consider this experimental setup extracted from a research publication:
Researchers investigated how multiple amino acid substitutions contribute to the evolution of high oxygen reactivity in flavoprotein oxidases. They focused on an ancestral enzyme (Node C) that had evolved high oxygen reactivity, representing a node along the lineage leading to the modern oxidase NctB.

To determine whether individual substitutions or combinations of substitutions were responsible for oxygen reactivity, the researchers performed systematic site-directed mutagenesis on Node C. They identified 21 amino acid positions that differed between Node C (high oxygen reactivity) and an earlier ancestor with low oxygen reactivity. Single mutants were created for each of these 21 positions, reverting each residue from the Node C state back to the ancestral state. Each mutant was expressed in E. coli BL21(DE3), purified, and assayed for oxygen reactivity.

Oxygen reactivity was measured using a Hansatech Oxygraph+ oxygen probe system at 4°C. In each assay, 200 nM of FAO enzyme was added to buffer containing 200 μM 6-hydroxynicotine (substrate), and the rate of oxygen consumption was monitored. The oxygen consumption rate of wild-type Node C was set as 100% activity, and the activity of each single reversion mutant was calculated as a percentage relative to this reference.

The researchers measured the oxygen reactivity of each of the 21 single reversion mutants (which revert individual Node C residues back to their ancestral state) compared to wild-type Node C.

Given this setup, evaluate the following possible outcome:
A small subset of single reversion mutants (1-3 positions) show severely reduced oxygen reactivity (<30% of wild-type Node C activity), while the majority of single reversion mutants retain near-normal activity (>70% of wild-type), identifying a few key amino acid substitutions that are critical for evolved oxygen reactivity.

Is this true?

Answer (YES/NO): NO